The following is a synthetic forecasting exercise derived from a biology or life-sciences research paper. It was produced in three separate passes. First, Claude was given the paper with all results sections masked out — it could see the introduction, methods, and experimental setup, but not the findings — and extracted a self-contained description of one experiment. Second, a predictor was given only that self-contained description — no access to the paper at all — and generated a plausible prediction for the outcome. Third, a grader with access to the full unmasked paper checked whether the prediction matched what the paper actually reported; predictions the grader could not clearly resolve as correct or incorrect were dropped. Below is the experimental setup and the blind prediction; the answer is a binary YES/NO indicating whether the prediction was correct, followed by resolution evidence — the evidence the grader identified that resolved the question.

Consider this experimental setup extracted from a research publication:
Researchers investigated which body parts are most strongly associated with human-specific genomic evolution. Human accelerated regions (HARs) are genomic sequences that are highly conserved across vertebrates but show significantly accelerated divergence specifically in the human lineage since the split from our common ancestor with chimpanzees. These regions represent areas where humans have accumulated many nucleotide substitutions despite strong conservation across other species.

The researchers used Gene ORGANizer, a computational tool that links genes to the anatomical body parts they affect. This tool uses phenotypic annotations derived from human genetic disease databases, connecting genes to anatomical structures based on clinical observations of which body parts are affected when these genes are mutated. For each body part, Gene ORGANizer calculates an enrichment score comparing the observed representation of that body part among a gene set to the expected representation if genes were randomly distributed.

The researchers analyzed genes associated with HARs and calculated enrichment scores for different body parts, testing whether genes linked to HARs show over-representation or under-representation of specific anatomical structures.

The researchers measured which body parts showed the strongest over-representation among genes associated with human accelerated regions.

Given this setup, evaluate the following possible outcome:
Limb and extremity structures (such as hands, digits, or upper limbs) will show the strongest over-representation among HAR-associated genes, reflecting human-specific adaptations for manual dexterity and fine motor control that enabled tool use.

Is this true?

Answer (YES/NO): NO